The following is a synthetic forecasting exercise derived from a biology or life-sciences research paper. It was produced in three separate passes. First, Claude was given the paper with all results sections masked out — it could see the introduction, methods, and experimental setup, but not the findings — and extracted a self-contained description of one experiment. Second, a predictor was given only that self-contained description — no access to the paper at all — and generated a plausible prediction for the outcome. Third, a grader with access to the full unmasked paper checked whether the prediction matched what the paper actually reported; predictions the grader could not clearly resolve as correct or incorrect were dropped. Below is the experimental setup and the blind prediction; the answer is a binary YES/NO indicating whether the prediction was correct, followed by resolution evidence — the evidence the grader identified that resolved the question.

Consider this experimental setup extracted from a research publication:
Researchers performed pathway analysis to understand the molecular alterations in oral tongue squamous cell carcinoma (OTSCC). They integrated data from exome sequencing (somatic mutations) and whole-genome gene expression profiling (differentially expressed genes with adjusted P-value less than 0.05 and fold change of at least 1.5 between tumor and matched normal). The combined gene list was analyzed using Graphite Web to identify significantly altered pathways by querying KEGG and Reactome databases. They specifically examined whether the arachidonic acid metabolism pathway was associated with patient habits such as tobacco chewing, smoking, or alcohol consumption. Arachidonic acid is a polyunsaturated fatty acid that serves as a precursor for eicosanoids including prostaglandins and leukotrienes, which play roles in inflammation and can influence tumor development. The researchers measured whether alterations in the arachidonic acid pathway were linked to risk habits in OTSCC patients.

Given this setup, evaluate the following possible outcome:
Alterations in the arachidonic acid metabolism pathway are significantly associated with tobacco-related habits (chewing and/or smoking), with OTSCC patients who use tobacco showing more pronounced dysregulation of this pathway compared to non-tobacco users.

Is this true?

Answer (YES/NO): NO